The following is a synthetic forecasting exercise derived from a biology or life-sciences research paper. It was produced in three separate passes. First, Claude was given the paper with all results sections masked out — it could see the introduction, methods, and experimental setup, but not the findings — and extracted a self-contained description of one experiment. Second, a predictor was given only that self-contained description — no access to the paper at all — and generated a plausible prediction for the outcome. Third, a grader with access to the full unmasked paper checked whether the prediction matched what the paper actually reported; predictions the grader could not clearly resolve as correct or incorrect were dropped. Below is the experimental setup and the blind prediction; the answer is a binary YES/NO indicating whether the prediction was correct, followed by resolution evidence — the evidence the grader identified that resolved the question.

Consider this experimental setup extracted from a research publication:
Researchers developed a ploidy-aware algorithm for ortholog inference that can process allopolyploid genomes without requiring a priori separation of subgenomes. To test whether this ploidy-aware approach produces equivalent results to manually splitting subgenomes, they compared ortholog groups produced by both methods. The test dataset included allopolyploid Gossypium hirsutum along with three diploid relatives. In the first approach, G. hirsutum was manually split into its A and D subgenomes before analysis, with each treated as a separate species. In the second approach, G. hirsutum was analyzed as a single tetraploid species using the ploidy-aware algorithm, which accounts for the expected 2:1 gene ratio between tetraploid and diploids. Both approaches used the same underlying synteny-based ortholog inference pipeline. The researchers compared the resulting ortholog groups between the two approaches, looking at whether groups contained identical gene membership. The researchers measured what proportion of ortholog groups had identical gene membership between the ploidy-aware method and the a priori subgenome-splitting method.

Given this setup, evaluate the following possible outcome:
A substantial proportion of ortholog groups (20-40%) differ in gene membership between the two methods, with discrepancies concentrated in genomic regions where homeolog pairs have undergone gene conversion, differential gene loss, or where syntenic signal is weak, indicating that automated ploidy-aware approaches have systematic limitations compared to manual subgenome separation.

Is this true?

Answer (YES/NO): NO